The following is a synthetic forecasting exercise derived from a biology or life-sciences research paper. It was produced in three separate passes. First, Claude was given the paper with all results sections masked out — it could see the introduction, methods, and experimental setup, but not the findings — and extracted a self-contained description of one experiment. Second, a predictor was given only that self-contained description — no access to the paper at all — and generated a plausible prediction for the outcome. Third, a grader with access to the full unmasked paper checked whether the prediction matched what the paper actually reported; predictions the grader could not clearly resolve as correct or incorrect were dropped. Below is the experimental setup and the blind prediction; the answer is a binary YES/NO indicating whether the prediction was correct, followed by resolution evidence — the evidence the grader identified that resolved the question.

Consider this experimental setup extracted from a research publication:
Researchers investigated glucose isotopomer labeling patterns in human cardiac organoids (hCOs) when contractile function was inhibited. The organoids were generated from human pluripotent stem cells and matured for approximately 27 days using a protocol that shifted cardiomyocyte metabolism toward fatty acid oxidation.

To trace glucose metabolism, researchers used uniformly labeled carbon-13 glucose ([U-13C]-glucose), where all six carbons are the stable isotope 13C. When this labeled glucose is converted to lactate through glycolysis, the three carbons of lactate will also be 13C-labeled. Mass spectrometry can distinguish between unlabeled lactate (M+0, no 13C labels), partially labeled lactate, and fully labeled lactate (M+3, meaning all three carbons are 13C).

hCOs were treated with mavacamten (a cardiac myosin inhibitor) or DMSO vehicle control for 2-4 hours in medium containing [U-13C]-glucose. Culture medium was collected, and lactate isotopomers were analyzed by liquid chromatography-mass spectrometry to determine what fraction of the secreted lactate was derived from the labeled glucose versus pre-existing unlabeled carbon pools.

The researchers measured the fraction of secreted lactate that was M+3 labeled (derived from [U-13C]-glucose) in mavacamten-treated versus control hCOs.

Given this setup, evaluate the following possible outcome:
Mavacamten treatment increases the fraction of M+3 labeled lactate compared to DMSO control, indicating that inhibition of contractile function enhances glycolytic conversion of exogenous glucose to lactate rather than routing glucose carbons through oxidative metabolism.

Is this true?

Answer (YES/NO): NO